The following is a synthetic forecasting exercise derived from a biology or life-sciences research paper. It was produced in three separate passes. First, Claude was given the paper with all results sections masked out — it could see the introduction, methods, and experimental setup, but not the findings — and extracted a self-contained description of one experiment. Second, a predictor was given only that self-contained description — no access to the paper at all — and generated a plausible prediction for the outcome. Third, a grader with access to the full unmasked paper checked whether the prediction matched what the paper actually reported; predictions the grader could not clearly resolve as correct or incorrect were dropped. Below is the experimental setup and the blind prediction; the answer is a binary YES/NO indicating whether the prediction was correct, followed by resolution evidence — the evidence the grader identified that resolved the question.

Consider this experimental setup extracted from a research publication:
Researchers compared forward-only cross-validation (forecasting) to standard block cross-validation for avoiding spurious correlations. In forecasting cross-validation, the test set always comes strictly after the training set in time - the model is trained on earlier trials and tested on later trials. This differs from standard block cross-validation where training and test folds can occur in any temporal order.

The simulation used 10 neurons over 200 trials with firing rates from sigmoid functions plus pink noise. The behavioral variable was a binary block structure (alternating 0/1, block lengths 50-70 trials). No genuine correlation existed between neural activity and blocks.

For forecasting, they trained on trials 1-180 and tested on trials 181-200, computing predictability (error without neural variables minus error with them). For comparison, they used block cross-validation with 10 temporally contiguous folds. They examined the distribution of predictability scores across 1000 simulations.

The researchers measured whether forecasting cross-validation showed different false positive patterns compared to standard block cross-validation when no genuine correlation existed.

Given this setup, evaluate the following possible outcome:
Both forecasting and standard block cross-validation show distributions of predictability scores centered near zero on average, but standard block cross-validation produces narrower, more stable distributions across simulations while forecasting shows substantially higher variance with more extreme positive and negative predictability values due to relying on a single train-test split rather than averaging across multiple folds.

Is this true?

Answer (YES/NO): NO